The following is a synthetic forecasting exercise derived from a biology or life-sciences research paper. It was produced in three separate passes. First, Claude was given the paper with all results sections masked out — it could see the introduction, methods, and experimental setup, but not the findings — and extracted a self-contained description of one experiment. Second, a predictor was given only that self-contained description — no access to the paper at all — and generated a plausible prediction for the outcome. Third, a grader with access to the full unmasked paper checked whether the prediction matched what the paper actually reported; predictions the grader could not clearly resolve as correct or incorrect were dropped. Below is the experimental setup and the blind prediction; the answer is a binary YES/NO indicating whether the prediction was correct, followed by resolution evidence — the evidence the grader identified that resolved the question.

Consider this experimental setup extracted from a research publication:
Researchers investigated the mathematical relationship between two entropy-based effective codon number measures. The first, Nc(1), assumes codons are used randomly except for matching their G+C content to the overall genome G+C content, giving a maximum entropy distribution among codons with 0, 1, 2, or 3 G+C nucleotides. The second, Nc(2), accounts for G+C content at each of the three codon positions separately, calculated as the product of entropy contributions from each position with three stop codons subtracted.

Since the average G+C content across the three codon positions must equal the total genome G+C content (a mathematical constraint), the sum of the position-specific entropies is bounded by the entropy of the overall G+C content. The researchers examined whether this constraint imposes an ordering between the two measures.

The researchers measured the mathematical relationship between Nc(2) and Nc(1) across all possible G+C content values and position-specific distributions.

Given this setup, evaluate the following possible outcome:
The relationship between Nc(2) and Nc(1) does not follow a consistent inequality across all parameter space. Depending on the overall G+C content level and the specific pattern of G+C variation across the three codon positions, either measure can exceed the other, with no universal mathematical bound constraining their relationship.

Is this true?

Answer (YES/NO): NO